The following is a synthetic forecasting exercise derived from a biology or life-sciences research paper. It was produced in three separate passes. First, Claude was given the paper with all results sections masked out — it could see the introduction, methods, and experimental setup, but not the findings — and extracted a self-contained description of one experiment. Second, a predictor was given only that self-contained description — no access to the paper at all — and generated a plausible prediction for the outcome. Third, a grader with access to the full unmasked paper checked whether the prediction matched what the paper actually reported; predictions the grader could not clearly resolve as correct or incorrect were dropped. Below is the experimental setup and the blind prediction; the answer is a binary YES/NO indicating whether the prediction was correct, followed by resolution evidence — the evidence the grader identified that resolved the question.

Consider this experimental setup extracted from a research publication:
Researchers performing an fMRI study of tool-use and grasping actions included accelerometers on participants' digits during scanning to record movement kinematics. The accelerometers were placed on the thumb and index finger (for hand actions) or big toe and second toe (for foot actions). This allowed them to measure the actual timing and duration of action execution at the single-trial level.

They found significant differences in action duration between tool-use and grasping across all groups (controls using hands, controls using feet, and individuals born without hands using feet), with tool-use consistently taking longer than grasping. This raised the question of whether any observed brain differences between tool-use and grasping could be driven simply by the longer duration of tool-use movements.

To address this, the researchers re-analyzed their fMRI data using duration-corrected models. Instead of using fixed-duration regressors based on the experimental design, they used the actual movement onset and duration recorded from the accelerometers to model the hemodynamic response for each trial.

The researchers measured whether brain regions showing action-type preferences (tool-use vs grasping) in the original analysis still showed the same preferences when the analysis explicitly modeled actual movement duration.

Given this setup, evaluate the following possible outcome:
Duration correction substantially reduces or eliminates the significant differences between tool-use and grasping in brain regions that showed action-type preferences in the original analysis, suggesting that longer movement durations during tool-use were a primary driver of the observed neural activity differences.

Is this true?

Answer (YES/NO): NO